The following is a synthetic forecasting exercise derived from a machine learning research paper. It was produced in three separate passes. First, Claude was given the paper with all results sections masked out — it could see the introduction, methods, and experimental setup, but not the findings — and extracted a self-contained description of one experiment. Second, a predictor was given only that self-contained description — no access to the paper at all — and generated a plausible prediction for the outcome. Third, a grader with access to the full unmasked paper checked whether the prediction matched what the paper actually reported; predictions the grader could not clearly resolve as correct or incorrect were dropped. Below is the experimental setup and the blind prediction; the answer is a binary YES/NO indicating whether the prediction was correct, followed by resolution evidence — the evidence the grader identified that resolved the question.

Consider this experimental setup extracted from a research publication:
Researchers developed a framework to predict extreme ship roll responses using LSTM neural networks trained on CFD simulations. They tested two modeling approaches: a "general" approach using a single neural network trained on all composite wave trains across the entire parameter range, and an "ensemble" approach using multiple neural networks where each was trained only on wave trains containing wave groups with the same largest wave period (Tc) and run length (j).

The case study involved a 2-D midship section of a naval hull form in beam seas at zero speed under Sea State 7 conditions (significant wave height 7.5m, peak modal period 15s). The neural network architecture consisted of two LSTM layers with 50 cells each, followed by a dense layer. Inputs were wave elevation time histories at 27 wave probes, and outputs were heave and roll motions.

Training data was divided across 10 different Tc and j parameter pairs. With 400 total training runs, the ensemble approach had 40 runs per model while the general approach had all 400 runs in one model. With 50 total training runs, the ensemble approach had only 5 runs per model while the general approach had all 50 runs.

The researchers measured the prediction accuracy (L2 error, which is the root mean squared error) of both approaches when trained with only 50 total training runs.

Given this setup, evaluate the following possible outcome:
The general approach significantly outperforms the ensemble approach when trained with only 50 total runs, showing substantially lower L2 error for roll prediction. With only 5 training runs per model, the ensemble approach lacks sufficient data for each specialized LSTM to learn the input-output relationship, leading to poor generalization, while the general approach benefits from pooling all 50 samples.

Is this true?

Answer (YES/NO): NO